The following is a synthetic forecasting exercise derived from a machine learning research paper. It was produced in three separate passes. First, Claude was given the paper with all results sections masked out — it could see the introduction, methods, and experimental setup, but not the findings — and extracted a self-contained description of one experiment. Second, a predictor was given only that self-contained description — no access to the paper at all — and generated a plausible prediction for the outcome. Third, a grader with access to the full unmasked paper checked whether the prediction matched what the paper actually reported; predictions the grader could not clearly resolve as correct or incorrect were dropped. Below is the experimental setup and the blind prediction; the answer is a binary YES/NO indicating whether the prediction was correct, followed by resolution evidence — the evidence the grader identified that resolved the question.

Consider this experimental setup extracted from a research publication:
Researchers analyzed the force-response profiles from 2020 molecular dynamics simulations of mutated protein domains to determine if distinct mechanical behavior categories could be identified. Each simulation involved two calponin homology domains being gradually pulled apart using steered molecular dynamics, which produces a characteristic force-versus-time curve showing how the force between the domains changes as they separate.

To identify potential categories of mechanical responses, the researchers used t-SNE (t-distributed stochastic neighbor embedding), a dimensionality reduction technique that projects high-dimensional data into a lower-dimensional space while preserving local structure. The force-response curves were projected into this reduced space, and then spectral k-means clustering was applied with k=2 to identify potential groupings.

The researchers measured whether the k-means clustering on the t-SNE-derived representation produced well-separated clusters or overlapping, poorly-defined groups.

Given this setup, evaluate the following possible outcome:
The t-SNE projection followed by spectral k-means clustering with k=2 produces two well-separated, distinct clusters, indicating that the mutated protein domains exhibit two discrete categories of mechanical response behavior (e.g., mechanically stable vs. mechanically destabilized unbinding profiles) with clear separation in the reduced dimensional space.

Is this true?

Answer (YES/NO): YES